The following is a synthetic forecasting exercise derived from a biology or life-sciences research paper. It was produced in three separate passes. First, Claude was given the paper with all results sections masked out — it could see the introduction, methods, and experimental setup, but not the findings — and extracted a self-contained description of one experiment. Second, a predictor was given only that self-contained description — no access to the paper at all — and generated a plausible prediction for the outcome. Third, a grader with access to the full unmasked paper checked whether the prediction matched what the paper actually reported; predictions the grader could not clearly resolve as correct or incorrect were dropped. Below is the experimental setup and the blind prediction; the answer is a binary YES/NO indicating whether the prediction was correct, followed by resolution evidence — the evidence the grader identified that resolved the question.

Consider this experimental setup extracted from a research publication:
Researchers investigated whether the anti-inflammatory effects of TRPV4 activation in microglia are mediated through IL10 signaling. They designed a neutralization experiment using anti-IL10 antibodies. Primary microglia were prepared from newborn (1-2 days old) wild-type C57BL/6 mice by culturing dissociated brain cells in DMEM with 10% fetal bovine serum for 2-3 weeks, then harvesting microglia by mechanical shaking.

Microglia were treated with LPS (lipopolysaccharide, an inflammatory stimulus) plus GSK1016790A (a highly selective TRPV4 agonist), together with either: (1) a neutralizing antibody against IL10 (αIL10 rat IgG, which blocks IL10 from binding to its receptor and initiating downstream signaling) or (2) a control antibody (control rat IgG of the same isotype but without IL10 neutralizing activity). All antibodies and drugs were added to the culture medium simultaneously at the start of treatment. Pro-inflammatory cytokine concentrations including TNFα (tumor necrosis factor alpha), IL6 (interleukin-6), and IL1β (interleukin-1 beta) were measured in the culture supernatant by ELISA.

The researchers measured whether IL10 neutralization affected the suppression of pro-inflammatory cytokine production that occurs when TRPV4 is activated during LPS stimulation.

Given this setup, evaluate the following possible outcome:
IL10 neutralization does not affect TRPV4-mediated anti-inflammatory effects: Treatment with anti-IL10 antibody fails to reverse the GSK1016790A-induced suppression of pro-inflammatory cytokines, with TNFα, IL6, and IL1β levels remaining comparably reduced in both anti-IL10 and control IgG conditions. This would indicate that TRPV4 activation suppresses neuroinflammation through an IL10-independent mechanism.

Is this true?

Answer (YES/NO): NO